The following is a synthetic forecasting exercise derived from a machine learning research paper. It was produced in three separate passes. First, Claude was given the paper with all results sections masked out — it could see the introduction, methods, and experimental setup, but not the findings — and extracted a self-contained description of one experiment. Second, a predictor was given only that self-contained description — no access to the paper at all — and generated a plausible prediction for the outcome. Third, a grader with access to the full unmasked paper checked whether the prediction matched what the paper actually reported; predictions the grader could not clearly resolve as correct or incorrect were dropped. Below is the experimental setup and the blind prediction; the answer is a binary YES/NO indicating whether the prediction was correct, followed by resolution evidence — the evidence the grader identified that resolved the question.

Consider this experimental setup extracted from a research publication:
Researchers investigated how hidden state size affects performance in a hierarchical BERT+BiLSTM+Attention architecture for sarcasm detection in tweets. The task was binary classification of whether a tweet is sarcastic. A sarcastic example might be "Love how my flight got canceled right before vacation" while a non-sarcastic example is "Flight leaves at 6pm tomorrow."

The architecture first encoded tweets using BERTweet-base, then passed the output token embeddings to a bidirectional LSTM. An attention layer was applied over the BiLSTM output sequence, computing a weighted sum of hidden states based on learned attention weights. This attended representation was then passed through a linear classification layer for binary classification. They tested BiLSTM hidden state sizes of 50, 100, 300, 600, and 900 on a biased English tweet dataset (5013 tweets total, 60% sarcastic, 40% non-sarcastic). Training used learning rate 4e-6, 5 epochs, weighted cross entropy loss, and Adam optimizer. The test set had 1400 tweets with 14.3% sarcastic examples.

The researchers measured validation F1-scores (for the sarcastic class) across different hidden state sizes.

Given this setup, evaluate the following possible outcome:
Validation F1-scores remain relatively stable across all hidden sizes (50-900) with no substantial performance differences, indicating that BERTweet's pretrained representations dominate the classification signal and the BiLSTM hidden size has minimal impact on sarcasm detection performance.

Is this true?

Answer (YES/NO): NO